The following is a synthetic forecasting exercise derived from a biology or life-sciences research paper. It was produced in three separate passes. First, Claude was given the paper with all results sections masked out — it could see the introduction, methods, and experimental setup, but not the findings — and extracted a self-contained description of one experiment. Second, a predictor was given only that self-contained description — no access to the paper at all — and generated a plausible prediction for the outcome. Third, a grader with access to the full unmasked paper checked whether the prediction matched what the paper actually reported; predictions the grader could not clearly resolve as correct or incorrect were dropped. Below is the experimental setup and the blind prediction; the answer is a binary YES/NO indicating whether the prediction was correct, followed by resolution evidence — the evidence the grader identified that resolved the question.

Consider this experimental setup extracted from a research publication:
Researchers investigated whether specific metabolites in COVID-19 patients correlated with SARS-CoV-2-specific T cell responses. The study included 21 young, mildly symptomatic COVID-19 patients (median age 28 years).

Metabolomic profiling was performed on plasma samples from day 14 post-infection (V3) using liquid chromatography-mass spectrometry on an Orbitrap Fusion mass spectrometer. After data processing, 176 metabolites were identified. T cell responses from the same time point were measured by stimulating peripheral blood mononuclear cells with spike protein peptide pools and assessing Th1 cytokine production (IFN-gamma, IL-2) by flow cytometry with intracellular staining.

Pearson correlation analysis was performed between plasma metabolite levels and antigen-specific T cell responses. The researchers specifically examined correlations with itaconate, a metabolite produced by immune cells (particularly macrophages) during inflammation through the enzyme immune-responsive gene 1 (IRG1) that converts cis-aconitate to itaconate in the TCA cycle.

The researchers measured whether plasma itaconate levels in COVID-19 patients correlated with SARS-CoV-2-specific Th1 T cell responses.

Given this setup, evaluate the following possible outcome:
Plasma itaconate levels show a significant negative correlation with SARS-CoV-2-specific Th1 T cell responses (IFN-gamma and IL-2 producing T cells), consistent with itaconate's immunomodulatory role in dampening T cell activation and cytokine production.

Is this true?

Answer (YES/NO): NO